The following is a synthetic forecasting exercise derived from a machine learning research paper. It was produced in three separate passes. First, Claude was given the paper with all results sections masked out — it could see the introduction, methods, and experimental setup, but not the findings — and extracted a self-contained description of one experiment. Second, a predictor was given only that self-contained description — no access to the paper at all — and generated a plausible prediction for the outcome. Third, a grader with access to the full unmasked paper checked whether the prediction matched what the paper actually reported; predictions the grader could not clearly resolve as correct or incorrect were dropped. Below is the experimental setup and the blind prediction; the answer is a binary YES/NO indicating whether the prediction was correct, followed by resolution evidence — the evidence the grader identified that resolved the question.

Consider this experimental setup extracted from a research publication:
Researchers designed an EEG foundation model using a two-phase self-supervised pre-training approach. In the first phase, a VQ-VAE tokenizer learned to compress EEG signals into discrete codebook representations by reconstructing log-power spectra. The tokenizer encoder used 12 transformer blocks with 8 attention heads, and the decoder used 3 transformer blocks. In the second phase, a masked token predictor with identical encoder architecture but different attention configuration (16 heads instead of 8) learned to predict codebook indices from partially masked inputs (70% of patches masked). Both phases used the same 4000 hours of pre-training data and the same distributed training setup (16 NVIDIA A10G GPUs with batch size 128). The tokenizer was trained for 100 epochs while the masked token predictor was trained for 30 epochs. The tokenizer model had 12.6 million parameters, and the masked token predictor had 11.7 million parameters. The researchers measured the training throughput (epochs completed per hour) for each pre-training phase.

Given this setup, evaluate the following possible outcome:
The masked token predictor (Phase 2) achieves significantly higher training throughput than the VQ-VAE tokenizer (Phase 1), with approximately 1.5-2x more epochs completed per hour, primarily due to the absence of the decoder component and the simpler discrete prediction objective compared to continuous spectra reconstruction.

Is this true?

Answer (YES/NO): NO